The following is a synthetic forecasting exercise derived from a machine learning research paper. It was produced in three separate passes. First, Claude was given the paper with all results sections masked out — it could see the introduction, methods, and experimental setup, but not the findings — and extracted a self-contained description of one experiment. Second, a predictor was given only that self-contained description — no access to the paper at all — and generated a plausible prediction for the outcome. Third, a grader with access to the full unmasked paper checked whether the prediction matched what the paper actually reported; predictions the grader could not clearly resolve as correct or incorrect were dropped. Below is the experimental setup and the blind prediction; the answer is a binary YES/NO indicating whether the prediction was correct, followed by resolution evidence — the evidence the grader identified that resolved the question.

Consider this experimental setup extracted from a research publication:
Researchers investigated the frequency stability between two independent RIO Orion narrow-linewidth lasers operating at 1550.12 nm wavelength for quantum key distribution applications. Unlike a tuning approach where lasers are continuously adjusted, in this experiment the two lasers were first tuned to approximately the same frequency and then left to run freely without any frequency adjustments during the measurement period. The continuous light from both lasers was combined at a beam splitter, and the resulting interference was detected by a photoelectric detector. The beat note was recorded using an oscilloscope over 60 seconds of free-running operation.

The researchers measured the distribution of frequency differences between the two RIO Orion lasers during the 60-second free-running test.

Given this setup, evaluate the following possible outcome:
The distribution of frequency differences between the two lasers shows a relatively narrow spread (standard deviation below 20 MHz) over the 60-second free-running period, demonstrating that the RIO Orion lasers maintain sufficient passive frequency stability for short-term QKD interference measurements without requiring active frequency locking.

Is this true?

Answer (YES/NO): YES